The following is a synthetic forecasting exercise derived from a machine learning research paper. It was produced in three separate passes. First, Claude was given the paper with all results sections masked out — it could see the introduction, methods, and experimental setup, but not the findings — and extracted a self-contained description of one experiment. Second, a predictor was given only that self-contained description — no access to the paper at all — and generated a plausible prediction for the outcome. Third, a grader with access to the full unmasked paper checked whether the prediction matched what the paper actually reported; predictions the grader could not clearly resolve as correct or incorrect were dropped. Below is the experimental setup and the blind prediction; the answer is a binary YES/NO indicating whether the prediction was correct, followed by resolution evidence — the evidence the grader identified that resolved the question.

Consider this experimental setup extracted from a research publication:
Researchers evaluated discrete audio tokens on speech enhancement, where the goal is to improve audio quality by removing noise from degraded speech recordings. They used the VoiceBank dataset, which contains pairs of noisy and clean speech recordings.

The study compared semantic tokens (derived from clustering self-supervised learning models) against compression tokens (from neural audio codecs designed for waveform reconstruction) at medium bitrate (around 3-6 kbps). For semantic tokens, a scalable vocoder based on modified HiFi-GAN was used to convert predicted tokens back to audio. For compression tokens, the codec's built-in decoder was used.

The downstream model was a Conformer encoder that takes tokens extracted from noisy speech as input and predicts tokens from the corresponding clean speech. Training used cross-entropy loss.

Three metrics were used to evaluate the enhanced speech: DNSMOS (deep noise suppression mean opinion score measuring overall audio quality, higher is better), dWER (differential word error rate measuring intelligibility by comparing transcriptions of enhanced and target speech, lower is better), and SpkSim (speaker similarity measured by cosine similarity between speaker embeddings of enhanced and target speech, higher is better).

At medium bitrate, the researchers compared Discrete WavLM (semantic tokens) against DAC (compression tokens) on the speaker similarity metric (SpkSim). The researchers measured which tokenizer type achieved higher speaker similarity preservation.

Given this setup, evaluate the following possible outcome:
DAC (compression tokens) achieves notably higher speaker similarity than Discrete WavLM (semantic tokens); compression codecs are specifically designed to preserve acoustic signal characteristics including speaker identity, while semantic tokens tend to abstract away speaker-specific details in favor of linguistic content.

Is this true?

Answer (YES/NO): YES